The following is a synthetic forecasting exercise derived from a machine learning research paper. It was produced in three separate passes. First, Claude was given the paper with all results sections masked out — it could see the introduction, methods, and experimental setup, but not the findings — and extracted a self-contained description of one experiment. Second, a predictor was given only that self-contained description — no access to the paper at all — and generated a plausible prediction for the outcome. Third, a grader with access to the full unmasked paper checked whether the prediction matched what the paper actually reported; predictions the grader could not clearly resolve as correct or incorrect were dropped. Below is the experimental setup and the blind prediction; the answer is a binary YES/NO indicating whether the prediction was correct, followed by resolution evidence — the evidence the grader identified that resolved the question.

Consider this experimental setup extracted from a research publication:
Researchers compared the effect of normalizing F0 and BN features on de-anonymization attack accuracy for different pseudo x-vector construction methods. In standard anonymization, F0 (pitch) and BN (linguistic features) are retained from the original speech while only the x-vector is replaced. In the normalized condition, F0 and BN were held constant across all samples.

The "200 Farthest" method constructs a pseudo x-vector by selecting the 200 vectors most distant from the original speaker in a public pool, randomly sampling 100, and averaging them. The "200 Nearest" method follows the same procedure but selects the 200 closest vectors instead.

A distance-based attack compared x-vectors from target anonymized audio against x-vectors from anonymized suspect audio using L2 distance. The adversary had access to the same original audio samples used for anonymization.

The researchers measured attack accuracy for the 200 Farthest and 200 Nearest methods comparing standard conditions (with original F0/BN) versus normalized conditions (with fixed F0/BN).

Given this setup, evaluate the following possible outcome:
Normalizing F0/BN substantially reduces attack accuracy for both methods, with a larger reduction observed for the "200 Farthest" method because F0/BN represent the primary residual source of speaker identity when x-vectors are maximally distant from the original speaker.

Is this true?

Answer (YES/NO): NO